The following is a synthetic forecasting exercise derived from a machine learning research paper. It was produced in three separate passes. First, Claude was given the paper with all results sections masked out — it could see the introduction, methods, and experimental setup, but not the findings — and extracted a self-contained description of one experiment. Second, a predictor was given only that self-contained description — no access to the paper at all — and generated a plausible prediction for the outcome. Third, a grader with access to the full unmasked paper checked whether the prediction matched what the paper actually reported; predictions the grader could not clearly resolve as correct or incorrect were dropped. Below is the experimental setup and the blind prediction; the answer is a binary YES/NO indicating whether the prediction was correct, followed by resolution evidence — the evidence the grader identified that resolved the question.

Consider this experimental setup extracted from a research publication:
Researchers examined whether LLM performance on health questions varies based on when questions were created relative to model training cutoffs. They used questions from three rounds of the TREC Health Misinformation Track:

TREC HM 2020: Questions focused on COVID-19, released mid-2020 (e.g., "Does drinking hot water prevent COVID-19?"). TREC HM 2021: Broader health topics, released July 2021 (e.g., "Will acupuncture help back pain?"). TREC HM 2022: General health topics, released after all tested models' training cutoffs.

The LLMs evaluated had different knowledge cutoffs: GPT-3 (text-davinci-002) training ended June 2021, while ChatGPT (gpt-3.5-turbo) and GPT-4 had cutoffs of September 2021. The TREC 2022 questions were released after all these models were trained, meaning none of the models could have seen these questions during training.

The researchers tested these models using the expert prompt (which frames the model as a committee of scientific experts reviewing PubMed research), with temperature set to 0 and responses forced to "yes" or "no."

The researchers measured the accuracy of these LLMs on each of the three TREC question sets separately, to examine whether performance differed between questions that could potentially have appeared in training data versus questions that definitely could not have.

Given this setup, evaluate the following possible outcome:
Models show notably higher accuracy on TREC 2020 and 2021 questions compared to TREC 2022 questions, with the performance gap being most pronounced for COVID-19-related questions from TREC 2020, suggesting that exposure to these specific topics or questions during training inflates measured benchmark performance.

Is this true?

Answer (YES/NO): NO